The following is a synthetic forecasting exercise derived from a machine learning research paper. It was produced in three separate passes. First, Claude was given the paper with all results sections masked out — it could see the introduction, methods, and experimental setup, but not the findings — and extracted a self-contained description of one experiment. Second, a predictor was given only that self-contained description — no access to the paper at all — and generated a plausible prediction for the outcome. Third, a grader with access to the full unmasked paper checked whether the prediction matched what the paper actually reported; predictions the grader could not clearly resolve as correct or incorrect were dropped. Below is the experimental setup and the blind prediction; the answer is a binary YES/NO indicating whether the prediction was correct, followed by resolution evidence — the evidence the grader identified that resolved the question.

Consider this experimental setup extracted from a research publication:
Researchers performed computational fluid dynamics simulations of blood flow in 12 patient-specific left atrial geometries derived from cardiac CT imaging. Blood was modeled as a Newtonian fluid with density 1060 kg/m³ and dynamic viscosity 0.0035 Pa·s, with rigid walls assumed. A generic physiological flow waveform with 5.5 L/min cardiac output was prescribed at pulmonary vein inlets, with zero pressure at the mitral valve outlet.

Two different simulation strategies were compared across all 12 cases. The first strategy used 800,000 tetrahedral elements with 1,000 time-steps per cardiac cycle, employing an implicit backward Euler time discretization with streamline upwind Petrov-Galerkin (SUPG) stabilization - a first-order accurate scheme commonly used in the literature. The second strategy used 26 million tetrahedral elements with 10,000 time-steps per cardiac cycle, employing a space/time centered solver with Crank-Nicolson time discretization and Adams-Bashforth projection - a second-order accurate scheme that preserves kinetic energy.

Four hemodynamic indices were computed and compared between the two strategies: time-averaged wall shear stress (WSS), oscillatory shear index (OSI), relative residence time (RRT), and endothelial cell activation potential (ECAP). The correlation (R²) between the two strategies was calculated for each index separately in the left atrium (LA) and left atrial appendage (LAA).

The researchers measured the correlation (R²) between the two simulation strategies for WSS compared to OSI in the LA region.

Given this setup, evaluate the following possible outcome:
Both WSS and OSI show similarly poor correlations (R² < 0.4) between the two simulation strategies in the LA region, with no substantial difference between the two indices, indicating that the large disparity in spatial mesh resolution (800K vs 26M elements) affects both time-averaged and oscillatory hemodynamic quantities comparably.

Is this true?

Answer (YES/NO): NO